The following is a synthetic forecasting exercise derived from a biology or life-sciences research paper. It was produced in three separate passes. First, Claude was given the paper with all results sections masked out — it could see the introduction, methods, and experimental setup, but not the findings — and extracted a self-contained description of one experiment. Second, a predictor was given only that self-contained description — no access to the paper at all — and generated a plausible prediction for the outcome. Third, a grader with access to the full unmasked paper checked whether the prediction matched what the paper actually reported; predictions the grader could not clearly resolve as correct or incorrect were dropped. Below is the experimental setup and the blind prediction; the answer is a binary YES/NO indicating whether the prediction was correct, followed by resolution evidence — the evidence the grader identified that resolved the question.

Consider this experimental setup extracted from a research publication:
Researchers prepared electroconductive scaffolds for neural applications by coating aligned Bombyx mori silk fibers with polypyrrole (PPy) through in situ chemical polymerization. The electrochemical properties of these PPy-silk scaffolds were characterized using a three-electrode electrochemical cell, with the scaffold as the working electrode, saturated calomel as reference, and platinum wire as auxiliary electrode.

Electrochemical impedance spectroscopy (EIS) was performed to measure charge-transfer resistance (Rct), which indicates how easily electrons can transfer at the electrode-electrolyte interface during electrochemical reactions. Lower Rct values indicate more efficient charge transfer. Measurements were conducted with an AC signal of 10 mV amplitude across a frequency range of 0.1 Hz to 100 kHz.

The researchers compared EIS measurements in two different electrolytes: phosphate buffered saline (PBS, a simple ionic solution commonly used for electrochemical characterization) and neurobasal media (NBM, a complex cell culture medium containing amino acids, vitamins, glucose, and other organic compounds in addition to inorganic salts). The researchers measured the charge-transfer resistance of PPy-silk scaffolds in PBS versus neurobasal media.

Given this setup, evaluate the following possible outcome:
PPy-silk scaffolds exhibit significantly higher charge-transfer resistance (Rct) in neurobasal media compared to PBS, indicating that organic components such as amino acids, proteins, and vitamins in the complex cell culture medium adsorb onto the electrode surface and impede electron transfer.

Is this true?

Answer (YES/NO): NO